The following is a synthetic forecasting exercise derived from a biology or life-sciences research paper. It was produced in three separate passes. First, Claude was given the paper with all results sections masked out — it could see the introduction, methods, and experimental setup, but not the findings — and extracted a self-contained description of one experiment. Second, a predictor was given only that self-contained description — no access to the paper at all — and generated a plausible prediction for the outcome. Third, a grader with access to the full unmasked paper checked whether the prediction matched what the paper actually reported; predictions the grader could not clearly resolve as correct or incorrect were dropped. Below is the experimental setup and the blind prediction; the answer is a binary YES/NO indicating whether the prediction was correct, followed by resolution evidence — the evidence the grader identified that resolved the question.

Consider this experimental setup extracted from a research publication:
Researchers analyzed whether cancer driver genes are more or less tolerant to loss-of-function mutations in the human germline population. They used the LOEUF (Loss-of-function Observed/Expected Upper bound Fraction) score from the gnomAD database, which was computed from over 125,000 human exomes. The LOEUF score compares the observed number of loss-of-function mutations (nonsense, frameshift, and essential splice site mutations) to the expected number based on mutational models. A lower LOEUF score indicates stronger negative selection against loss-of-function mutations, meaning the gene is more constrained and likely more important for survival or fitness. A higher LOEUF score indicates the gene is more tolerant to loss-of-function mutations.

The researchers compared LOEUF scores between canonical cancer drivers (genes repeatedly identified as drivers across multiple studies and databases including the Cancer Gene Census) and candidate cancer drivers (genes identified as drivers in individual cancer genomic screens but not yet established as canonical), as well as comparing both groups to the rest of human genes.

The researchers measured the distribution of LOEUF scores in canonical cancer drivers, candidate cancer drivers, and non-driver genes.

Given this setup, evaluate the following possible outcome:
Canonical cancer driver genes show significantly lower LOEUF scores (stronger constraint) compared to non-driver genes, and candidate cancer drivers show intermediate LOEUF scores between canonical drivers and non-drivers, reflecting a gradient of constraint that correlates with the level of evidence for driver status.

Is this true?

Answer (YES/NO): YES